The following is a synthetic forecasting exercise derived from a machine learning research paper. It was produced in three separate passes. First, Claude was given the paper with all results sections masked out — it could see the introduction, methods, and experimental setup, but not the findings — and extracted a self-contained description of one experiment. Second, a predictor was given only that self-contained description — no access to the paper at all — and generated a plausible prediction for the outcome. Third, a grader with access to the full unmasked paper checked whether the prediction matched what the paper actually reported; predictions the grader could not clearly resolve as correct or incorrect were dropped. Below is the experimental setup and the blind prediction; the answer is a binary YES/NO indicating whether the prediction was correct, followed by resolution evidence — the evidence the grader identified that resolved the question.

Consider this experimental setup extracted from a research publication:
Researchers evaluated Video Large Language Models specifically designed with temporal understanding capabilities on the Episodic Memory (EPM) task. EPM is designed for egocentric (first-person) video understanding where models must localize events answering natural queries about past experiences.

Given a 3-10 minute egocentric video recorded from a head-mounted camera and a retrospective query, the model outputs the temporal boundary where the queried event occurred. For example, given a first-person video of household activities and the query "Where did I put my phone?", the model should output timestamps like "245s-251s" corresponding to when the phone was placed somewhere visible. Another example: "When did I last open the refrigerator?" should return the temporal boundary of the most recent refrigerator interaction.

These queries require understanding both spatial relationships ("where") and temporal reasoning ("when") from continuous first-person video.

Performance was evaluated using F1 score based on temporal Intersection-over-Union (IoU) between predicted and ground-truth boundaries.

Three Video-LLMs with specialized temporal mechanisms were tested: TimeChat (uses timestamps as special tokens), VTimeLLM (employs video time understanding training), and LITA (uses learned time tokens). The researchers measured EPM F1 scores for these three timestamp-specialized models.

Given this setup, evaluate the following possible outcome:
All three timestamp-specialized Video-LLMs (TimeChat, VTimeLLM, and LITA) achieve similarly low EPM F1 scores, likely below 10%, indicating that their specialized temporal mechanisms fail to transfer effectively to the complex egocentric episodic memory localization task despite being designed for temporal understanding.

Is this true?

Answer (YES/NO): YES